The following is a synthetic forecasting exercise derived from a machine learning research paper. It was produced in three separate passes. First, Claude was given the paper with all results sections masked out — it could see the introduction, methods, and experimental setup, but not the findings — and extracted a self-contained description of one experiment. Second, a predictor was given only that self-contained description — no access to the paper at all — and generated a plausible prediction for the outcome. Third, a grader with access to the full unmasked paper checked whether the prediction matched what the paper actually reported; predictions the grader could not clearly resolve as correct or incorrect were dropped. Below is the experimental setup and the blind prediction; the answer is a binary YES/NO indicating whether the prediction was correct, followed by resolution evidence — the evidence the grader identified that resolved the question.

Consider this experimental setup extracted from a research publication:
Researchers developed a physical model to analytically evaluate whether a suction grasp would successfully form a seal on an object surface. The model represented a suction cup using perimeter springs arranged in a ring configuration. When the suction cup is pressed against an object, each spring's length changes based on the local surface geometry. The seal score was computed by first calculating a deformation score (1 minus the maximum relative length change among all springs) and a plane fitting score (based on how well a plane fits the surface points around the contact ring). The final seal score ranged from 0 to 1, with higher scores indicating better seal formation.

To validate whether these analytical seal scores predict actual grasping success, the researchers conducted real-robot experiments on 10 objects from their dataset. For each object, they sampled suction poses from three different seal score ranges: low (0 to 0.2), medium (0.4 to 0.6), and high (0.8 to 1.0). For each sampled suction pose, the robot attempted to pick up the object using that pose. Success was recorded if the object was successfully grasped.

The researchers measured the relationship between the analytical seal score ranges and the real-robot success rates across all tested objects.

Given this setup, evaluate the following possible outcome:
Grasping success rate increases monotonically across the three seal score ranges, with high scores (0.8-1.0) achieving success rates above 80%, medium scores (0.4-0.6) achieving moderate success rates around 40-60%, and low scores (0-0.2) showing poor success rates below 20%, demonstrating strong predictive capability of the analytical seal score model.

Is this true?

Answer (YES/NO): YES